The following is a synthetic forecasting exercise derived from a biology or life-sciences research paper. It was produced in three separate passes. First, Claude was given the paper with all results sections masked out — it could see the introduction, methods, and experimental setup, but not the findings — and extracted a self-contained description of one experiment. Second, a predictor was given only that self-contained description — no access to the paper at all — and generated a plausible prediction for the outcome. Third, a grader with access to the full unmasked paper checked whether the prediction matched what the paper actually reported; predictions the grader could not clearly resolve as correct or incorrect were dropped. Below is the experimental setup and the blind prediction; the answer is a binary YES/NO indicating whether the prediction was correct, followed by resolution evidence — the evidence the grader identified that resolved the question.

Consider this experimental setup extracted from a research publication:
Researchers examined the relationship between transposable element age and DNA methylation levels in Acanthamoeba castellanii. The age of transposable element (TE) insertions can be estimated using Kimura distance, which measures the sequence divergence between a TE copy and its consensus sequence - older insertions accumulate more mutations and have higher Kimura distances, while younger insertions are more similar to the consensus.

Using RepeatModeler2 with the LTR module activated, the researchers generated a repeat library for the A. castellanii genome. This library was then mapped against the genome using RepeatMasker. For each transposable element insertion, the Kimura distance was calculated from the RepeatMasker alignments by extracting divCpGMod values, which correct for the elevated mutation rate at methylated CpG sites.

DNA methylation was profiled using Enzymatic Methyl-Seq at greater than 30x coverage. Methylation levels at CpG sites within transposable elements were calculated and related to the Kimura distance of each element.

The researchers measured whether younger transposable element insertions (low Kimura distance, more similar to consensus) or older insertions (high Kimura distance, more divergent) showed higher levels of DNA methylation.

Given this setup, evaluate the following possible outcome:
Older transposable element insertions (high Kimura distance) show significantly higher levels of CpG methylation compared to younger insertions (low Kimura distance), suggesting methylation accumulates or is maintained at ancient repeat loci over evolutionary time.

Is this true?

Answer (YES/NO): NO